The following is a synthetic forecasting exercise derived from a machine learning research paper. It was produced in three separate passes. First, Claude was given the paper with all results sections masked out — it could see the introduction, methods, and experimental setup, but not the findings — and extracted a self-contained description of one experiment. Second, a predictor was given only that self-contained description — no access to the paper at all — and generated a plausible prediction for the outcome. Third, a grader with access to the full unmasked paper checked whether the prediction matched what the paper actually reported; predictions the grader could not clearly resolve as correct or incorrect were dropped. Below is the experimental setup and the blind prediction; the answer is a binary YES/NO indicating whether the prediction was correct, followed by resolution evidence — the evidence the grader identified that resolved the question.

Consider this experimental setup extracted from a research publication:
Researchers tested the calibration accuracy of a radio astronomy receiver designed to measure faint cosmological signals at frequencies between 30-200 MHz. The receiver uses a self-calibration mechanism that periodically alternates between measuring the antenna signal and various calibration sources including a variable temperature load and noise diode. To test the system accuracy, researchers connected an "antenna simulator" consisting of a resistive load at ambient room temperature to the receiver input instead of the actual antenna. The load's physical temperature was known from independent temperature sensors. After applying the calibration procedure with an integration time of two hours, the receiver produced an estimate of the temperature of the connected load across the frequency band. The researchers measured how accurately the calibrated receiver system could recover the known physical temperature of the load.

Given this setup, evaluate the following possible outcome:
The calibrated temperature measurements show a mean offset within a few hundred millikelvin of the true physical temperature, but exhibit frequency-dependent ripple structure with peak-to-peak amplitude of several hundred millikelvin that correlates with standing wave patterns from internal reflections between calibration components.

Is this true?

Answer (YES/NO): NO